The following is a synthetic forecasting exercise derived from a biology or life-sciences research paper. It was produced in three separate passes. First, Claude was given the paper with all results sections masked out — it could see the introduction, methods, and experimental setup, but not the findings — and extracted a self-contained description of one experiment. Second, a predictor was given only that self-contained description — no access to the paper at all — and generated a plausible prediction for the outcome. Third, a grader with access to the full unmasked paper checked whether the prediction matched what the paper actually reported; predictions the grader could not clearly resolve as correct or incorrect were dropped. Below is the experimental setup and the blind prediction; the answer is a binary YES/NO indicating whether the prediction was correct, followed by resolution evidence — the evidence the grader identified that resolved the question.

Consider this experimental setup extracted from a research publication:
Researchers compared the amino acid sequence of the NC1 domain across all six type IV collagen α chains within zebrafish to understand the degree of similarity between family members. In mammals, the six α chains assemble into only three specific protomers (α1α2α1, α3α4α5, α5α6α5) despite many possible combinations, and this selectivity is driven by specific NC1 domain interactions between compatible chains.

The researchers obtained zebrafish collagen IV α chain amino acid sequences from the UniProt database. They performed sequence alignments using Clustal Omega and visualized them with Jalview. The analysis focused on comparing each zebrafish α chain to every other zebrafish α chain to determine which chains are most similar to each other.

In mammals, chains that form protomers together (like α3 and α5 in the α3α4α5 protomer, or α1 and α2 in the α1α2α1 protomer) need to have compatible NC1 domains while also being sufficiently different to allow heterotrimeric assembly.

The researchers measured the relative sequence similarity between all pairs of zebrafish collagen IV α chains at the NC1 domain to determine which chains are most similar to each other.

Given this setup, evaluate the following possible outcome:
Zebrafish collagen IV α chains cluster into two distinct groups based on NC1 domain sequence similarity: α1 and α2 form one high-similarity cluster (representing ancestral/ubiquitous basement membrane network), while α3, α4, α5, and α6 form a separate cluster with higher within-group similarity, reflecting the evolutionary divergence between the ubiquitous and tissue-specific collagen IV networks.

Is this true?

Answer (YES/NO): NO